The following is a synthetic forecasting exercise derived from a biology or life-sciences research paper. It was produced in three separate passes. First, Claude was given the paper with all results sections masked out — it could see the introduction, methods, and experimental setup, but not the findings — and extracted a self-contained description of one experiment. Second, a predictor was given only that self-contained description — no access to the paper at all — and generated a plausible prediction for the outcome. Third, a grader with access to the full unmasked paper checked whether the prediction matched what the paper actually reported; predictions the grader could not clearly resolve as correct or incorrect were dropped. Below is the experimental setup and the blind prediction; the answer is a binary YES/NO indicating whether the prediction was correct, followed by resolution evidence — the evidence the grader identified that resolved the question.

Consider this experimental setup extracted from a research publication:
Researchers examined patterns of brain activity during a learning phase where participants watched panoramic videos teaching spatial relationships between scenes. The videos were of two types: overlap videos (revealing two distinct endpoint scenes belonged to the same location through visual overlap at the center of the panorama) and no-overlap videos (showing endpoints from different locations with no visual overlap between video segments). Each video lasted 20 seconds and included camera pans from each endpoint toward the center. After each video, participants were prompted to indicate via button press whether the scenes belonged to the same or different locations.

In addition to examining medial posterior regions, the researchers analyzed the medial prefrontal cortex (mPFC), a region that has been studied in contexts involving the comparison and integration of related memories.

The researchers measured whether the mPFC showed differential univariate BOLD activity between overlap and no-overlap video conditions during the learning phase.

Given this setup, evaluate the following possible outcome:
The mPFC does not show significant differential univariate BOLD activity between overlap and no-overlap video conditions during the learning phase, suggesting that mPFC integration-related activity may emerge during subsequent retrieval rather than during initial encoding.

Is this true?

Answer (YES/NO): NO